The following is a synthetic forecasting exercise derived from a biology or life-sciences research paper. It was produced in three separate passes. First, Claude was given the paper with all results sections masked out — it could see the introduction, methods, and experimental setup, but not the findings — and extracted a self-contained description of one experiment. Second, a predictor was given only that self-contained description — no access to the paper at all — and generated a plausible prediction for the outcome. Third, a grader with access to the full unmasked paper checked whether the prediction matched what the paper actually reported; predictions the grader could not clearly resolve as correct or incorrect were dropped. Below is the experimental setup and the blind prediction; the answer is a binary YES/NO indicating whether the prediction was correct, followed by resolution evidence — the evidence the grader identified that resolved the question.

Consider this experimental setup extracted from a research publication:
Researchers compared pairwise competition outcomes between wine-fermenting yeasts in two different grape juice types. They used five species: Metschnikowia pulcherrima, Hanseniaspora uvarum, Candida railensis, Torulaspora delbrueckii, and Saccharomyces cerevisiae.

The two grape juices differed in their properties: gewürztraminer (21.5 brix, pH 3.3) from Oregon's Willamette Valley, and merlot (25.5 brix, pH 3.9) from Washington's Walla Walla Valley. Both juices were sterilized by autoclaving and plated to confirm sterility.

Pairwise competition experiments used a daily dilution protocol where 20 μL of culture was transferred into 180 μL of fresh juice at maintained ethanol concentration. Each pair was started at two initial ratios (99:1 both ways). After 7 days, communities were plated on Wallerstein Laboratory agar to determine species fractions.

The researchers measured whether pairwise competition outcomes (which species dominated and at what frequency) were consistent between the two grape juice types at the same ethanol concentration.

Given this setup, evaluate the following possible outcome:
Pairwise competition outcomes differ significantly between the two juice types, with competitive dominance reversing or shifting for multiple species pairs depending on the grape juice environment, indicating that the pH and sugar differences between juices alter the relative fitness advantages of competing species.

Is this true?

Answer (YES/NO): YES